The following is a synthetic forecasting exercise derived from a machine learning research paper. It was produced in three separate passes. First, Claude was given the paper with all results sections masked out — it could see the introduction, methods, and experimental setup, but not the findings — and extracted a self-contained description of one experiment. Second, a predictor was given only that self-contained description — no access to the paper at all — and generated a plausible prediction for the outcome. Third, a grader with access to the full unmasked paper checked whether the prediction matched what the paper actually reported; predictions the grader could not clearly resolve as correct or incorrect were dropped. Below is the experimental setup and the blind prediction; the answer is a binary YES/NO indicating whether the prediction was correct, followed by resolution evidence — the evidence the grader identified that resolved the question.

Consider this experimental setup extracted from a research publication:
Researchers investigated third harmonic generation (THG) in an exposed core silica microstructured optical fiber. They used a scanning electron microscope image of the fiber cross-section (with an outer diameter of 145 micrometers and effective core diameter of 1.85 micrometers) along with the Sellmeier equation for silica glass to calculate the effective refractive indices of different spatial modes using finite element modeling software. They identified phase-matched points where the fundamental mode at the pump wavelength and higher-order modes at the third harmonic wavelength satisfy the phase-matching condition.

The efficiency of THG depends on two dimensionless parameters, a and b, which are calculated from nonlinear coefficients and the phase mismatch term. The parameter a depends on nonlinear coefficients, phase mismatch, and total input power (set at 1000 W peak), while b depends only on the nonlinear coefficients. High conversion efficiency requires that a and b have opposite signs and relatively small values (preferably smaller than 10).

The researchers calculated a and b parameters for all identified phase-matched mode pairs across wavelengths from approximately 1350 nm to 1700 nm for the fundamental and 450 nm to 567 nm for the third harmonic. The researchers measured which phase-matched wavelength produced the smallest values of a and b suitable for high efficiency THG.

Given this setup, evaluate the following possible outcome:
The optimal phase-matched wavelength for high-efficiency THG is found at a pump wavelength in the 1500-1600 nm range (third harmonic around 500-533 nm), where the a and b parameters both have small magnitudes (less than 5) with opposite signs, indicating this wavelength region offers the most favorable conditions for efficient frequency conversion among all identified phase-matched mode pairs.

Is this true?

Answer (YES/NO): NO